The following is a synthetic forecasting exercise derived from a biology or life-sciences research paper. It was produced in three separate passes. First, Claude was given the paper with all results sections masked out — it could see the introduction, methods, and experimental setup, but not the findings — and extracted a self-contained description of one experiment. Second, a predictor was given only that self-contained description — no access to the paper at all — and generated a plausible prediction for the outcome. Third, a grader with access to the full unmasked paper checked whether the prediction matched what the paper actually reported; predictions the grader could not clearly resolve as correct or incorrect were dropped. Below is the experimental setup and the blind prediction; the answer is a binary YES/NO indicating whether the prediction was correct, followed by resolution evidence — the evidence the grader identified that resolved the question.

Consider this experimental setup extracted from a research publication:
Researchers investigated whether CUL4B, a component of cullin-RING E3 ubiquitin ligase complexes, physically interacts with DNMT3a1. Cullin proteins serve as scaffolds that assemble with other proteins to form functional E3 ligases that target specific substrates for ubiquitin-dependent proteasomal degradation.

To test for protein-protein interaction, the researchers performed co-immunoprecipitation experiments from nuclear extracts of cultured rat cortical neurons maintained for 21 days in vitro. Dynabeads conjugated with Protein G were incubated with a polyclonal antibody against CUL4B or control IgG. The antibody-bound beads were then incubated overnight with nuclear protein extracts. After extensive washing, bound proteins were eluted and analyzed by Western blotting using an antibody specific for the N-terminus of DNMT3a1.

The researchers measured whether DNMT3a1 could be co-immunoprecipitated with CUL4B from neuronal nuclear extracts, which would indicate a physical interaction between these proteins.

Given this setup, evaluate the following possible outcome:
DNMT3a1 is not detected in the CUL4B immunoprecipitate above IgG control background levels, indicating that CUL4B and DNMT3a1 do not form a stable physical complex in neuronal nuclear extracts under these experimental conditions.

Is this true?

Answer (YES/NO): NO